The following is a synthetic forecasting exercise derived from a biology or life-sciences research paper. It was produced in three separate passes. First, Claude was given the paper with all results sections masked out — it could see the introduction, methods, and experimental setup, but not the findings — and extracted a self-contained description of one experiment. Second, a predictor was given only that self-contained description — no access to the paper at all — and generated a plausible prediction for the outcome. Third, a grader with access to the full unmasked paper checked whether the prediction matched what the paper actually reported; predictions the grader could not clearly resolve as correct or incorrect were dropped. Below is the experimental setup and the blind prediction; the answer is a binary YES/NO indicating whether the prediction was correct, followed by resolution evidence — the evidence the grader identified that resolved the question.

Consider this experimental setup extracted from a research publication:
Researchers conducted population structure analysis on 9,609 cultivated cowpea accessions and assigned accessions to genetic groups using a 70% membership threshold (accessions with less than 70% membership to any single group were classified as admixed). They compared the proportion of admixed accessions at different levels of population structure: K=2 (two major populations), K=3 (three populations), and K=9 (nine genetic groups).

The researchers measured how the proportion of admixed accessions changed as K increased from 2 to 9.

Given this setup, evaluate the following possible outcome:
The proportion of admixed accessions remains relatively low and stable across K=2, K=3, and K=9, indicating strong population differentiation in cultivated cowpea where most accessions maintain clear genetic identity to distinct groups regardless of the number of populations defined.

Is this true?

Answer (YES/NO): NO